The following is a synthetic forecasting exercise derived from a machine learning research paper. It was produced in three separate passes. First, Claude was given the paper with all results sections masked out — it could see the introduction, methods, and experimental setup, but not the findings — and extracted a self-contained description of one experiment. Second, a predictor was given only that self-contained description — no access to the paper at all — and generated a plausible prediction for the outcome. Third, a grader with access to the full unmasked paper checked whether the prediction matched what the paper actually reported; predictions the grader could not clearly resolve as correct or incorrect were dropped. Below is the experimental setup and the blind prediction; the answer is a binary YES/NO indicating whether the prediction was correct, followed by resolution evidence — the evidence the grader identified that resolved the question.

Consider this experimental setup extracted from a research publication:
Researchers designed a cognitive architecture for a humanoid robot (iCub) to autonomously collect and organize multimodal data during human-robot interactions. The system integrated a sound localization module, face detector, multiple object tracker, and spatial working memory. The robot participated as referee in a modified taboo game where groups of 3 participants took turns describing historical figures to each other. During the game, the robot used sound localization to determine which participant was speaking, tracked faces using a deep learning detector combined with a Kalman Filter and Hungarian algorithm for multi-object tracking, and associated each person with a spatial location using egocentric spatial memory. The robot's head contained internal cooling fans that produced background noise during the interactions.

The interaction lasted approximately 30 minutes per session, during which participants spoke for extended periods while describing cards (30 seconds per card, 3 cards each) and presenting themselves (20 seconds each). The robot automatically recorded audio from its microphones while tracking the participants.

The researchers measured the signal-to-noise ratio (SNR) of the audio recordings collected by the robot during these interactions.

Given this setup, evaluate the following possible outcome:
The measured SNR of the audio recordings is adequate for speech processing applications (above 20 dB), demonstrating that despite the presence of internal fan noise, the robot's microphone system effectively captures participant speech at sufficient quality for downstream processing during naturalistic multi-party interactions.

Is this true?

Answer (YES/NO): NO